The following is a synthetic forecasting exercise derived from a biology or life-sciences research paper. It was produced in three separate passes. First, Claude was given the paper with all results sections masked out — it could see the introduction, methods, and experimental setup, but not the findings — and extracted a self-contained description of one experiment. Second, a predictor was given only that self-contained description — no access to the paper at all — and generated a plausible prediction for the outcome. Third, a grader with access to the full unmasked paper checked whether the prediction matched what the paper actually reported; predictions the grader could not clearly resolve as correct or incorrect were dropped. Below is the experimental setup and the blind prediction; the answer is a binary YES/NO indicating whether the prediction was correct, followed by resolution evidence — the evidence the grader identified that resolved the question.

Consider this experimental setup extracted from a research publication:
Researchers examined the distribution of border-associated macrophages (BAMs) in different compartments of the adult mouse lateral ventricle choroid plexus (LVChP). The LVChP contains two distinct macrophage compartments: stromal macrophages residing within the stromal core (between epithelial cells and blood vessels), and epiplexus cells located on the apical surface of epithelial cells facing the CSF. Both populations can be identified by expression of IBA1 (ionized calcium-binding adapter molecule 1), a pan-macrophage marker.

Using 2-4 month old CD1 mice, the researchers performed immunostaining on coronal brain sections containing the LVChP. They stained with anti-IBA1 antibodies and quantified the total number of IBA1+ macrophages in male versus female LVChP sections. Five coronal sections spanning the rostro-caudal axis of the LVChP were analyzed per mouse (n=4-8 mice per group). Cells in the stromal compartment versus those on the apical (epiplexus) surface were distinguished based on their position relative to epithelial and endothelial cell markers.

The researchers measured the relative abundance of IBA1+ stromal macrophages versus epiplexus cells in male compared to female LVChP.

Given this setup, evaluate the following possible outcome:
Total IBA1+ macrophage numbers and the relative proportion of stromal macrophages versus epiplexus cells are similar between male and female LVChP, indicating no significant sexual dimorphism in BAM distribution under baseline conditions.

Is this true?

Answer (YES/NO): NO